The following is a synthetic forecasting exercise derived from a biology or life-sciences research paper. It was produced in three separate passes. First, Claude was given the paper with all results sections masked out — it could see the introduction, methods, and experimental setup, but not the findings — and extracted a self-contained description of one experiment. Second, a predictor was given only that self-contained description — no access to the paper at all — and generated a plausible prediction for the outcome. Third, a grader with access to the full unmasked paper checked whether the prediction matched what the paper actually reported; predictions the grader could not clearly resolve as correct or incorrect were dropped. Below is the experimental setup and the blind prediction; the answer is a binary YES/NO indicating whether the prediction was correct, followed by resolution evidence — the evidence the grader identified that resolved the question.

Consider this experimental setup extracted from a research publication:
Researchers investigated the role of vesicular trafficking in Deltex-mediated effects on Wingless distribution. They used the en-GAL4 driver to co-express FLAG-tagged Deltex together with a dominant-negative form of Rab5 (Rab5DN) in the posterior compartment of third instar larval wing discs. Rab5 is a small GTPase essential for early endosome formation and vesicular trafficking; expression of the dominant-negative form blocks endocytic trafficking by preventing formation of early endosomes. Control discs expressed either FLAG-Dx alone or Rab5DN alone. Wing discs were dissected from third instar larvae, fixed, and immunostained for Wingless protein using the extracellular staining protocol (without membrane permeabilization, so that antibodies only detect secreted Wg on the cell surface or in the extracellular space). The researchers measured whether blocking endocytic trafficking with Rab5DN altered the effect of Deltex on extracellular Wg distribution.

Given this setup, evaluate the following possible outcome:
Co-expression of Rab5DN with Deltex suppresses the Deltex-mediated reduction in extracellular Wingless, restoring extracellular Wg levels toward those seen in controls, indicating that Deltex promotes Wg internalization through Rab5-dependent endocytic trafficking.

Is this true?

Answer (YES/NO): NO